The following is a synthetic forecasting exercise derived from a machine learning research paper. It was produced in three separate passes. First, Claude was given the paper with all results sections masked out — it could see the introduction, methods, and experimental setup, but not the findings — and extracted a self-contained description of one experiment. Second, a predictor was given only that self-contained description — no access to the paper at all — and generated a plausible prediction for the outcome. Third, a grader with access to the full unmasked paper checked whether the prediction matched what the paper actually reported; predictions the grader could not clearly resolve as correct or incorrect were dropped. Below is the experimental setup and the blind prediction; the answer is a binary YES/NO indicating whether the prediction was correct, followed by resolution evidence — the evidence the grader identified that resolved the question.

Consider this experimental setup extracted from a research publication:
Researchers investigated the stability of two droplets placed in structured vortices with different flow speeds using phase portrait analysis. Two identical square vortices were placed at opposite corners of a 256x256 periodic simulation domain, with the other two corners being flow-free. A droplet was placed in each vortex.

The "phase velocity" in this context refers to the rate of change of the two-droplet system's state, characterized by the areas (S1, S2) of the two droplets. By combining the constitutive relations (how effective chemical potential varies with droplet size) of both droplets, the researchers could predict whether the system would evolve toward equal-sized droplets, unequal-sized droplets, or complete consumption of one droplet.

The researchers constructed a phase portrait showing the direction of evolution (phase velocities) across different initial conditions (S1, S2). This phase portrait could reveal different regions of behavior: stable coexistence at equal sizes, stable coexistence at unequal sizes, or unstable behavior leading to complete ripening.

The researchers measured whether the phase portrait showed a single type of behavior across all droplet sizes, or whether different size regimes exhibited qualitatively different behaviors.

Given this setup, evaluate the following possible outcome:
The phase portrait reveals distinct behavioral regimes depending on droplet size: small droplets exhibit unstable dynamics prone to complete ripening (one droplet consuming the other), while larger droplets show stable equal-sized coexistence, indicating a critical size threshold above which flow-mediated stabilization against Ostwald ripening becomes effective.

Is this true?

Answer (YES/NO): NO